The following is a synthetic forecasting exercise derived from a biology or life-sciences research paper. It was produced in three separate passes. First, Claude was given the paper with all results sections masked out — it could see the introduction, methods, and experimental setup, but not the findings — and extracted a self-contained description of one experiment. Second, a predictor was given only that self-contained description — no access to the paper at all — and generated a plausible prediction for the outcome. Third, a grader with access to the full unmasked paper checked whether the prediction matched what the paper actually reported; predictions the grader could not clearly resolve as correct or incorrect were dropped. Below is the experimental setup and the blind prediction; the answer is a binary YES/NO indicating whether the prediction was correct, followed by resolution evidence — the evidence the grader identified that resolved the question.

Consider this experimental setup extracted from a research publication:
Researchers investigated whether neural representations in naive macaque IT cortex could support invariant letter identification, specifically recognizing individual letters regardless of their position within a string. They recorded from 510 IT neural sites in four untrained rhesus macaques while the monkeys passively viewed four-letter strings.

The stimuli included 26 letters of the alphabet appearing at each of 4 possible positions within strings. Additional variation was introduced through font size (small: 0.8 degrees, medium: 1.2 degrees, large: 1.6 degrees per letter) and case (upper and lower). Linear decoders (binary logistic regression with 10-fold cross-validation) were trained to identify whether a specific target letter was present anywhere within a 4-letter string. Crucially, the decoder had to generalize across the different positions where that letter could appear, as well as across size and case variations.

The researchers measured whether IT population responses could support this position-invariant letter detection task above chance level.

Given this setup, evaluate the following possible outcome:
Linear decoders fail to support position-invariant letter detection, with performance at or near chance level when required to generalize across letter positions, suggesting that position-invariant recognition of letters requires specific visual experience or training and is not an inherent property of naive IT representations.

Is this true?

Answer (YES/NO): NO